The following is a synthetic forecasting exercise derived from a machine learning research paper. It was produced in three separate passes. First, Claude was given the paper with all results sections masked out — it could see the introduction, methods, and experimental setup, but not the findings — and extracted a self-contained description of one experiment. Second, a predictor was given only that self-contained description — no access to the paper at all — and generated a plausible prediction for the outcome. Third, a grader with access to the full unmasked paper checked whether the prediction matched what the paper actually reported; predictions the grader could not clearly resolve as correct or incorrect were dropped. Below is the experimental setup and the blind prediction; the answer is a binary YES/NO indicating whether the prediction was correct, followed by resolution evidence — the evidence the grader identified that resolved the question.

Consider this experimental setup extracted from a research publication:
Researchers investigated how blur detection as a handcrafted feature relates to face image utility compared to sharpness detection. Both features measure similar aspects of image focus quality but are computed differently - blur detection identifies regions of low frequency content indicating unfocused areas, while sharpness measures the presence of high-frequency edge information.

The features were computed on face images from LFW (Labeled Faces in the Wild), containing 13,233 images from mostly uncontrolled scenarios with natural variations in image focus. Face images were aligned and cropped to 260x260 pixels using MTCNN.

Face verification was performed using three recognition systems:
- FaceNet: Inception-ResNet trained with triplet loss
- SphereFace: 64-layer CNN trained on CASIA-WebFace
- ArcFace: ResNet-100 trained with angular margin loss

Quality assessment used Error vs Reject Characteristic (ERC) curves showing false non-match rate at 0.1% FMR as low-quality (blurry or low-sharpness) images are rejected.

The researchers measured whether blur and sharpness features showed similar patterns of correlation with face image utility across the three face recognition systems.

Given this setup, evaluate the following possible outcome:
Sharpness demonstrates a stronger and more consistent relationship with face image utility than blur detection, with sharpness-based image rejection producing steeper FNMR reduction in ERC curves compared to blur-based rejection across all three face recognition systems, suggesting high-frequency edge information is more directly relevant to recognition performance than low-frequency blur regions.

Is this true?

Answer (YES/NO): NO